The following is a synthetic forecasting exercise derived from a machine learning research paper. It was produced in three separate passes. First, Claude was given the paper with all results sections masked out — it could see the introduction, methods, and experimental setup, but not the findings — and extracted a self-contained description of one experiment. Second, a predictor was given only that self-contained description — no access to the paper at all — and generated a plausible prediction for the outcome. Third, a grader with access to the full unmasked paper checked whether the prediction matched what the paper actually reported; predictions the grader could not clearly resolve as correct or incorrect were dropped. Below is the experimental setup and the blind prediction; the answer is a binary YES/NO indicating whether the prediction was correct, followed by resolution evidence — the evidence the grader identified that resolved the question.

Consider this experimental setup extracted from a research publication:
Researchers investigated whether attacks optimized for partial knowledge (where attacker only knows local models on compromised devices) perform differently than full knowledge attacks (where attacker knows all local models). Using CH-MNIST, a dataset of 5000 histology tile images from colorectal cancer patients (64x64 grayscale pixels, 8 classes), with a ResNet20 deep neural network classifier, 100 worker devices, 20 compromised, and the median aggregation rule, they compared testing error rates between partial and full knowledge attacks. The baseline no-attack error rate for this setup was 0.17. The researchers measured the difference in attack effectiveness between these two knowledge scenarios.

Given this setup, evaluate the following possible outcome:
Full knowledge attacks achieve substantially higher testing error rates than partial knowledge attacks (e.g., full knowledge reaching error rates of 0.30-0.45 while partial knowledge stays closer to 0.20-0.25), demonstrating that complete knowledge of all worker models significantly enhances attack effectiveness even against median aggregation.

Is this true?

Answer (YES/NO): NO